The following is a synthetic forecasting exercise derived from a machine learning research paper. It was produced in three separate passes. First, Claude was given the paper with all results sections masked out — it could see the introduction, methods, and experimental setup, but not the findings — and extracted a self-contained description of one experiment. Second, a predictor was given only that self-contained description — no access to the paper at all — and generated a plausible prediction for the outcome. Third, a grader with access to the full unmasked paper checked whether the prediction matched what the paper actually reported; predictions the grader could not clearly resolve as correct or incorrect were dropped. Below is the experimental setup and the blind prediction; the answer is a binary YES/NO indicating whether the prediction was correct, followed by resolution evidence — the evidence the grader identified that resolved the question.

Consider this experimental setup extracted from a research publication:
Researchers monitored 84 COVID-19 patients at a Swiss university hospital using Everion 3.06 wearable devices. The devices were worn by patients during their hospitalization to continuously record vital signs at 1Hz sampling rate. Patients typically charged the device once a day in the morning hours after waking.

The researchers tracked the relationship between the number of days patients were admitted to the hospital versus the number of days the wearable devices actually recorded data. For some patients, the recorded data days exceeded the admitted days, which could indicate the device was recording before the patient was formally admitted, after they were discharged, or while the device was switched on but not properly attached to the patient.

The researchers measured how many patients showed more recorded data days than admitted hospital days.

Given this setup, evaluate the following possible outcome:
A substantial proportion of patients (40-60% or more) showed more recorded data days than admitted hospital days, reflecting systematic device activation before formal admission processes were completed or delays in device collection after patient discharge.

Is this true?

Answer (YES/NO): NO